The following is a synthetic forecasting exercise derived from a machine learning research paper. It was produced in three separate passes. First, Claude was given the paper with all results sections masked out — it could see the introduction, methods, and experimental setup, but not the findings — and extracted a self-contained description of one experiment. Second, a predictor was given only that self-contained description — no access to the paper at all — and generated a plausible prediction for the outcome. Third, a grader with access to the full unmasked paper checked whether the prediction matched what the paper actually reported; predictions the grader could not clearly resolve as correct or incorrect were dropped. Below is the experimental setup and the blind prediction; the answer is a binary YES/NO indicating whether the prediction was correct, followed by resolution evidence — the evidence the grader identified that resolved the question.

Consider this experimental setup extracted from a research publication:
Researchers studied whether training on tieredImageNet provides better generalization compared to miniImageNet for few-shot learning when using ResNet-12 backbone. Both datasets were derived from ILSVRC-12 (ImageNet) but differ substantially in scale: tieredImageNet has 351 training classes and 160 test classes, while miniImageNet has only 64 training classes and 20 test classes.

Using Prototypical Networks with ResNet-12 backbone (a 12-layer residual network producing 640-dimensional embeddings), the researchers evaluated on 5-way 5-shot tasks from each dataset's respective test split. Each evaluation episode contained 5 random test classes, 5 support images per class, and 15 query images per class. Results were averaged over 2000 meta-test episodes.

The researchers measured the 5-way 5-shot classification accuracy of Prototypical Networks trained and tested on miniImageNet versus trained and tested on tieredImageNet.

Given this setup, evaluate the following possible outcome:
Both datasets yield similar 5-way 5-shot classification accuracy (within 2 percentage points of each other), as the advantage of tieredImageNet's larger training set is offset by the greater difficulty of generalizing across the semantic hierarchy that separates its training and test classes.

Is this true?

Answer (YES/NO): NO